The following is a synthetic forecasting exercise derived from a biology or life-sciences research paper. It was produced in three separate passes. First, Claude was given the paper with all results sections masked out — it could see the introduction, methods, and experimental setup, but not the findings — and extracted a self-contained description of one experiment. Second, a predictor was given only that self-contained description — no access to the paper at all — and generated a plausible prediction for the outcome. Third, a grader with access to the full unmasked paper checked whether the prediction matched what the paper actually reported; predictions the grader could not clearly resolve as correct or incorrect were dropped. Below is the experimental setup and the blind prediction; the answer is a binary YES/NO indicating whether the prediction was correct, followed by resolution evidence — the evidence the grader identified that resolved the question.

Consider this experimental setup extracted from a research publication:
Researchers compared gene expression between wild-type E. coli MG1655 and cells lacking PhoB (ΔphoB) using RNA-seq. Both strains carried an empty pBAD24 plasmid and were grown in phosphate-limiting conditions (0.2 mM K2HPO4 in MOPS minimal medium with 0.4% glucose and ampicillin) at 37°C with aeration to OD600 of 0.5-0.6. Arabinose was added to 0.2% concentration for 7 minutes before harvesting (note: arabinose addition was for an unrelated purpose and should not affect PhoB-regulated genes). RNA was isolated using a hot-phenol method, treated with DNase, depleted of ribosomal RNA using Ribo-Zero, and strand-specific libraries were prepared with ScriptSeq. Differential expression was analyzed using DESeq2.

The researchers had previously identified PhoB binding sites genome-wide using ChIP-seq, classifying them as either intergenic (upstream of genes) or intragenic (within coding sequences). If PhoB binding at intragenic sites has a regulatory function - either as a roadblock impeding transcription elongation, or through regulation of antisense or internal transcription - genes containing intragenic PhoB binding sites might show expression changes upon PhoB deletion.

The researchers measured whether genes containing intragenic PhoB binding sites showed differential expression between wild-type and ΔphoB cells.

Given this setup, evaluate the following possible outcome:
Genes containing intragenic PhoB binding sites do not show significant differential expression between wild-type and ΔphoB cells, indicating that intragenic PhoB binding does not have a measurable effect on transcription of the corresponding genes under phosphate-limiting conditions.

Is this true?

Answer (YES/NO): NO